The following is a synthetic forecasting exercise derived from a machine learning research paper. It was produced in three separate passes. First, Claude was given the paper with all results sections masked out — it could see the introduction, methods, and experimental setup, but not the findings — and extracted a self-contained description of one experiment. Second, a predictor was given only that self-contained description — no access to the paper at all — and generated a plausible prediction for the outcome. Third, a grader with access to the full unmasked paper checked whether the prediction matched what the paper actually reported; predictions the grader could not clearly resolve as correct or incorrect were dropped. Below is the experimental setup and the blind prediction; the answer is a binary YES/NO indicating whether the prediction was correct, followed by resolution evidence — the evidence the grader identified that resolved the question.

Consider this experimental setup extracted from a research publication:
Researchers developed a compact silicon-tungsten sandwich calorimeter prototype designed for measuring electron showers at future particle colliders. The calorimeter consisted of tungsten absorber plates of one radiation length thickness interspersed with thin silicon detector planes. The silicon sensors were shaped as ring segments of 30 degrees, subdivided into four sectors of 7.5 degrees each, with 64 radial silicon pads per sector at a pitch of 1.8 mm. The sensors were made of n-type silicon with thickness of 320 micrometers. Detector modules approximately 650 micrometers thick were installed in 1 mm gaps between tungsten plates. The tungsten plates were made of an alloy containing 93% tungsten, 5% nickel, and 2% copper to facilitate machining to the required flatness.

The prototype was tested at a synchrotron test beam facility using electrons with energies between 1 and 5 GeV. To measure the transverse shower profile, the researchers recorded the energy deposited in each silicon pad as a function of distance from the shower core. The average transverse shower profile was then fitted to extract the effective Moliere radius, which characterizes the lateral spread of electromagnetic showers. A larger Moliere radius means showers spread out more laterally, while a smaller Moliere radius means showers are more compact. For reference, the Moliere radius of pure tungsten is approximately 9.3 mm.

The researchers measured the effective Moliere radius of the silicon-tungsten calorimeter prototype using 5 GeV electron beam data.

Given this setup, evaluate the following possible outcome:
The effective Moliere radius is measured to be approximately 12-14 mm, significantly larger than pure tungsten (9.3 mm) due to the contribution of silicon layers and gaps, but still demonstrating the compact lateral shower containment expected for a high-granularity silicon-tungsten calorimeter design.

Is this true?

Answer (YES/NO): NO